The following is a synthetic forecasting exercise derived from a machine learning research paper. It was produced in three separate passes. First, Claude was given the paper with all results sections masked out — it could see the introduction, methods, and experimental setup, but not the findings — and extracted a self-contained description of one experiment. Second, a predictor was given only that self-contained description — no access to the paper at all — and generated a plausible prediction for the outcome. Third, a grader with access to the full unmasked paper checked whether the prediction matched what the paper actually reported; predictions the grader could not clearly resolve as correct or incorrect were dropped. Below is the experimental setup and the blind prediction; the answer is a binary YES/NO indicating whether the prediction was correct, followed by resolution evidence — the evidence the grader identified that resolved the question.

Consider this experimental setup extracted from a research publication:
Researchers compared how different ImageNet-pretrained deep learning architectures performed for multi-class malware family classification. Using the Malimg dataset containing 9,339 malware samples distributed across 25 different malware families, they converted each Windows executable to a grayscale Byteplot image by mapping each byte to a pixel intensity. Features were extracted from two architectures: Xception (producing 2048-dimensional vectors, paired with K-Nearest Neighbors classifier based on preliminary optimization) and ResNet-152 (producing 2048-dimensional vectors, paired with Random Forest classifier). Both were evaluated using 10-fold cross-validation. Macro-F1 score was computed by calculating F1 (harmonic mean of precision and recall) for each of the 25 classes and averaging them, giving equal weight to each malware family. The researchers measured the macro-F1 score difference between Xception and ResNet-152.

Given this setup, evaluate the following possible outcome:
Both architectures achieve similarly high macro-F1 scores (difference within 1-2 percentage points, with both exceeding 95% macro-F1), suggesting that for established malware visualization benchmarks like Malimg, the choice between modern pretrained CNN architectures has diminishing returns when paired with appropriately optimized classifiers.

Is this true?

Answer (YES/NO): NO